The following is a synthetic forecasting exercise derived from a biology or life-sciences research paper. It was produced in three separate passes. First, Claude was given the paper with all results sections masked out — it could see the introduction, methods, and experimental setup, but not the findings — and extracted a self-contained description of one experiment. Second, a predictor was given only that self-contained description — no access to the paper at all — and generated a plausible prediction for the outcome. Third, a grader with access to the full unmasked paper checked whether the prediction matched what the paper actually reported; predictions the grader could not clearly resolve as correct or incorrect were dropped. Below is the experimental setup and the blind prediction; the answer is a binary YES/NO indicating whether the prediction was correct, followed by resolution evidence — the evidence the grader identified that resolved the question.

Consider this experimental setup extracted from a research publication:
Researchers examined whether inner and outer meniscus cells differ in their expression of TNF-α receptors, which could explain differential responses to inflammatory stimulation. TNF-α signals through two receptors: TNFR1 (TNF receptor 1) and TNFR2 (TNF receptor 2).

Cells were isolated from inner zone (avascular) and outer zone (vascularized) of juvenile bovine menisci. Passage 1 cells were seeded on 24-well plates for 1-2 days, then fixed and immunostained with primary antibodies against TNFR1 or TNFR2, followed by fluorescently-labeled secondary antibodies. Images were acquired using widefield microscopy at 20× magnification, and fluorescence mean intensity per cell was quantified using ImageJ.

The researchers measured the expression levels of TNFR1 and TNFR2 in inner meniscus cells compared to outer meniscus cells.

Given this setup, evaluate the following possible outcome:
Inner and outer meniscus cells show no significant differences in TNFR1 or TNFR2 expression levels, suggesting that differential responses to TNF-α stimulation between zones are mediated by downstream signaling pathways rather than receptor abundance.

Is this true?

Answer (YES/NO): NO